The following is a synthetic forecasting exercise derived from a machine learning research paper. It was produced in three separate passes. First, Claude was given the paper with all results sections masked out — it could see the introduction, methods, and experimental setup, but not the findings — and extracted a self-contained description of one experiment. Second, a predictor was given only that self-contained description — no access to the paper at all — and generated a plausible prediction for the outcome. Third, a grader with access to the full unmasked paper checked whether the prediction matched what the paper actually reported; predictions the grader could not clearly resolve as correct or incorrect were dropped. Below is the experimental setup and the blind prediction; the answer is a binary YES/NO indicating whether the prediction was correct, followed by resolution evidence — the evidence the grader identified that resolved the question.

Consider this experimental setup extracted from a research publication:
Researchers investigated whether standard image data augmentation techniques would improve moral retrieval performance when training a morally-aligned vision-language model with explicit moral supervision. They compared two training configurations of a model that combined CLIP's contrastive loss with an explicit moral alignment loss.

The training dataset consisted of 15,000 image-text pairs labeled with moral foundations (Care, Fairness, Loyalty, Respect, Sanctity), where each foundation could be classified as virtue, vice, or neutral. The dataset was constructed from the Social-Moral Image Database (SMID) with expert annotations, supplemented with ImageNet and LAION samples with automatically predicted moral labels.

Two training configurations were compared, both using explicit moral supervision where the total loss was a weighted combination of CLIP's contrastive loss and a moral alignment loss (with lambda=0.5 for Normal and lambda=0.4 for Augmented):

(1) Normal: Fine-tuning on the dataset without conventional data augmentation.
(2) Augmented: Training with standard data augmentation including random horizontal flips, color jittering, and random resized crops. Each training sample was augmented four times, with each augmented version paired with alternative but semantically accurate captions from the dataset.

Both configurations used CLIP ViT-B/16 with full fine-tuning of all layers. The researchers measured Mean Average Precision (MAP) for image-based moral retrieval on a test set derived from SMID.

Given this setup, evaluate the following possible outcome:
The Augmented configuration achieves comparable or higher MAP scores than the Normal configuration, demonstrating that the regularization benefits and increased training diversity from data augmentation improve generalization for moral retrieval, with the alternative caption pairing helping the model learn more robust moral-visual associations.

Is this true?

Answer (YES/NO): YES